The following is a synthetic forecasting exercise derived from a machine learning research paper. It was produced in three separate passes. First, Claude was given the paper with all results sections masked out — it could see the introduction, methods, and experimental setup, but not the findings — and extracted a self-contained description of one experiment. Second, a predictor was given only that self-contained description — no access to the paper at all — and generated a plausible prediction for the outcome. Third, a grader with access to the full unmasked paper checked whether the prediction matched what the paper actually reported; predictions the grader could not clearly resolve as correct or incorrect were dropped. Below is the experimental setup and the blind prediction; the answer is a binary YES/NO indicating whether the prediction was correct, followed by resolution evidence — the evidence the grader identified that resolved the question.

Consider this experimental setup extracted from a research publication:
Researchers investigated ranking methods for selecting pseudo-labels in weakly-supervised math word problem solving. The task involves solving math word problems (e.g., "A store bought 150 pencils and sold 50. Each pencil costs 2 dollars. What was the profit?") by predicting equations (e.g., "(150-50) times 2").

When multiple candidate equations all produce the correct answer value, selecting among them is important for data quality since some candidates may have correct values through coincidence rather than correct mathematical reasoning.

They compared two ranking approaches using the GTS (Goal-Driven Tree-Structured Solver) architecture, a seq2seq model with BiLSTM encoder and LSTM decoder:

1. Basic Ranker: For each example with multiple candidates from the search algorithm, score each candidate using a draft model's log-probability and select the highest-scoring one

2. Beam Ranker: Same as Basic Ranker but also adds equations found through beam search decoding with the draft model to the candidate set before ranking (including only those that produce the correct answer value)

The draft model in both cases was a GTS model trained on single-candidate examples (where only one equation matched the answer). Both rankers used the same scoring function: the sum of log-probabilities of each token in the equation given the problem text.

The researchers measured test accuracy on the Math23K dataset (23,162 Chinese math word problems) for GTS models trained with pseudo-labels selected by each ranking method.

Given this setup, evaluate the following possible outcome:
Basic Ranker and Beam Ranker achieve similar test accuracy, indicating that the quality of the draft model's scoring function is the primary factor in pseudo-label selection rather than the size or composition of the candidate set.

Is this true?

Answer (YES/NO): NO